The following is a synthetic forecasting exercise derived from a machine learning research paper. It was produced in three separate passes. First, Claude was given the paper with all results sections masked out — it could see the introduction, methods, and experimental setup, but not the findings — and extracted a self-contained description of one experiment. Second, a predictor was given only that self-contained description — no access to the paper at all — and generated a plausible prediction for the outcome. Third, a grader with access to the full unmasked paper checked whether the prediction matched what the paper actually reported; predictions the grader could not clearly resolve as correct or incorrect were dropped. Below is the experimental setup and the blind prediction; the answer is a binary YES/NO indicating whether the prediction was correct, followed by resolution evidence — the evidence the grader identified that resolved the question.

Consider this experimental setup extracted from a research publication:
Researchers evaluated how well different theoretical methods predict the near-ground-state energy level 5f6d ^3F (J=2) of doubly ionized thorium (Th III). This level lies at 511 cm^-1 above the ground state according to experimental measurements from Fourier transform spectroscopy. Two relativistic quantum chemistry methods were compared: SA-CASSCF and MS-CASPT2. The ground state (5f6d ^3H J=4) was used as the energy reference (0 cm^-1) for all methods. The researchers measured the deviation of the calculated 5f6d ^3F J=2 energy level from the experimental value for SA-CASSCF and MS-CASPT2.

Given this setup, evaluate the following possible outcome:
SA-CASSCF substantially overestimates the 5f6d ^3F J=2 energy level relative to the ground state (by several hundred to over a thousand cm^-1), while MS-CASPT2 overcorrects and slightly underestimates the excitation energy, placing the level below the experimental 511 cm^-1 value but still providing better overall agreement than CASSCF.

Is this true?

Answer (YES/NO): NO